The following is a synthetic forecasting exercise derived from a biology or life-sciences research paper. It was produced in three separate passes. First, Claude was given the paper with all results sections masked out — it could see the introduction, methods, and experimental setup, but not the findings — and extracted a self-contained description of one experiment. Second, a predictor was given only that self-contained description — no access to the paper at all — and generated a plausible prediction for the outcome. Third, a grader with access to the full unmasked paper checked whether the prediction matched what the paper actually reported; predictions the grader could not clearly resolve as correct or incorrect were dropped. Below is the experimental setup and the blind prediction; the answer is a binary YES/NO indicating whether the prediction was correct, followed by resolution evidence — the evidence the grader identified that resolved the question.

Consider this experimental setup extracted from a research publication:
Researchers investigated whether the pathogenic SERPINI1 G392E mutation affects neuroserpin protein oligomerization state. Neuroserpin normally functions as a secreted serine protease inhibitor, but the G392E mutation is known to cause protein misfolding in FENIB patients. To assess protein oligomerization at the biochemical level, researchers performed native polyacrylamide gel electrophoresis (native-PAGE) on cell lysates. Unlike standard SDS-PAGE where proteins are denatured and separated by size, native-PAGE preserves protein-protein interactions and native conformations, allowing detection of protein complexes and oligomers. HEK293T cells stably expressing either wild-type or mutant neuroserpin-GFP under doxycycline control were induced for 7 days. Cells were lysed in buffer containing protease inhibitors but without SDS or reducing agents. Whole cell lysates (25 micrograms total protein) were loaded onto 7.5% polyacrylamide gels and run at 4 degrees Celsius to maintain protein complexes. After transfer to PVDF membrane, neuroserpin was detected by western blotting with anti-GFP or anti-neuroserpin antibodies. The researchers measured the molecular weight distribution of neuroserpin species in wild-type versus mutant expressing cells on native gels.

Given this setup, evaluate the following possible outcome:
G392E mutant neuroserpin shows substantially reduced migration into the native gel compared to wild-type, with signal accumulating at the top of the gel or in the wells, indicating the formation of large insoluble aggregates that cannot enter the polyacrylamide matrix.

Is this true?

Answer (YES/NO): NO